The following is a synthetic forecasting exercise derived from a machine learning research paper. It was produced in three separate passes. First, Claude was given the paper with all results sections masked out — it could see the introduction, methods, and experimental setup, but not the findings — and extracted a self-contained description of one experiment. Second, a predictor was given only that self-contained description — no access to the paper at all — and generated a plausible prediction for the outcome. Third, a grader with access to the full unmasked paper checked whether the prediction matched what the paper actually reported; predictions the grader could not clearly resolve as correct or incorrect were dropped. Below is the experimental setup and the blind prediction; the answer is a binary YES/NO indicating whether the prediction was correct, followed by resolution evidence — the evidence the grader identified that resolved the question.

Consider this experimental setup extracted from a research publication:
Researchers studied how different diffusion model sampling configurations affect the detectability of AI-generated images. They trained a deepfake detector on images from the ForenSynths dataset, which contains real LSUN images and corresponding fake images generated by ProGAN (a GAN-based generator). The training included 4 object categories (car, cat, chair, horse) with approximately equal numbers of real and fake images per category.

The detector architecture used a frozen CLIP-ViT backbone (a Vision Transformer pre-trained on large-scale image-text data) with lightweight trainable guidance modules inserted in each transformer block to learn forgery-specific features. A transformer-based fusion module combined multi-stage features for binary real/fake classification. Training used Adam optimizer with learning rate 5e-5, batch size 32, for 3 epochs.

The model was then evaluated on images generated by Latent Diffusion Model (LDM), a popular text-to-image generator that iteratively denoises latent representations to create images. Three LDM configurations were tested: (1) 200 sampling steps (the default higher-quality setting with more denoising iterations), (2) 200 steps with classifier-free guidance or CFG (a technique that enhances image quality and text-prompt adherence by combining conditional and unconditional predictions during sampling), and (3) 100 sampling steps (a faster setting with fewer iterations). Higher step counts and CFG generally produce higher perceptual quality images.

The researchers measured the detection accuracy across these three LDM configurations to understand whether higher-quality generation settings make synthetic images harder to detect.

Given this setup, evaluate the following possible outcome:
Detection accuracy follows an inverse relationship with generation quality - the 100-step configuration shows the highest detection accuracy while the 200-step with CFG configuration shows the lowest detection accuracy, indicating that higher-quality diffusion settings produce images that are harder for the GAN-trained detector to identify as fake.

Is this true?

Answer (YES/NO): YES